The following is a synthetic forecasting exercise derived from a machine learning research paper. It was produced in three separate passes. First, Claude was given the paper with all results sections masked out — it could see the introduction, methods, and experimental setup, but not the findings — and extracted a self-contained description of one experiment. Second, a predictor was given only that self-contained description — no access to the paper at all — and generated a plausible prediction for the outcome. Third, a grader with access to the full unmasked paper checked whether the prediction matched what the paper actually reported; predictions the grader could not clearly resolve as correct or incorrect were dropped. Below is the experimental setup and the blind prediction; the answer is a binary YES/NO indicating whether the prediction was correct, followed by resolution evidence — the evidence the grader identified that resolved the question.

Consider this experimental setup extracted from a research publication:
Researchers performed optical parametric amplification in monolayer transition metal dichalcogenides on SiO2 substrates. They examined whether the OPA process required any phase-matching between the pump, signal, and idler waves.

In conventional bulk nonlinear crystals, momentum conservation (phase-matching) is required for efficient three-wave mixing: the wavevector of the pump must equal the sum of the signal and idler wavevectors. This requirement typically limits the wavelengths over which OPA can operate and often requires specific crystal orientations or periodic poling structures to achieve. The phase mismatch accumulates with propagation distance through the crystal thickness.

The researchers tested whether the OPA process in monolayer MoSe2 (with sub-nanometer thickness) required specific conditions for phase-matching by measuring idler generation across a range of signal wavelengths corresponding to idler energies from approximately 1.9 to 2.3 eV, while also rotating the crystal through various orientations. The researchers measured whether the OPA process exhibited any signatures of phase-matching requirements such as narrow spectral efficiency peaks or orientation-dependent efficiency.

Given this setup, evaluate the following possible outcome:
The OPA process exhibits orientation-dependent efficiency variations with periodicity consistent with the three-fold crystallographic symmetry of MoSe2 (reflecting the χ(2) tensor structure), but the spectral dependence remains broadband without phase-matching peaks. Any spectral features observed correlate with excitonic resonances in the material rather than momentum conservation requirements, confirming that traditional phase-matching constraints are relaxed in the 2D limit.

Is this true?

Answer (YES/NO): NO